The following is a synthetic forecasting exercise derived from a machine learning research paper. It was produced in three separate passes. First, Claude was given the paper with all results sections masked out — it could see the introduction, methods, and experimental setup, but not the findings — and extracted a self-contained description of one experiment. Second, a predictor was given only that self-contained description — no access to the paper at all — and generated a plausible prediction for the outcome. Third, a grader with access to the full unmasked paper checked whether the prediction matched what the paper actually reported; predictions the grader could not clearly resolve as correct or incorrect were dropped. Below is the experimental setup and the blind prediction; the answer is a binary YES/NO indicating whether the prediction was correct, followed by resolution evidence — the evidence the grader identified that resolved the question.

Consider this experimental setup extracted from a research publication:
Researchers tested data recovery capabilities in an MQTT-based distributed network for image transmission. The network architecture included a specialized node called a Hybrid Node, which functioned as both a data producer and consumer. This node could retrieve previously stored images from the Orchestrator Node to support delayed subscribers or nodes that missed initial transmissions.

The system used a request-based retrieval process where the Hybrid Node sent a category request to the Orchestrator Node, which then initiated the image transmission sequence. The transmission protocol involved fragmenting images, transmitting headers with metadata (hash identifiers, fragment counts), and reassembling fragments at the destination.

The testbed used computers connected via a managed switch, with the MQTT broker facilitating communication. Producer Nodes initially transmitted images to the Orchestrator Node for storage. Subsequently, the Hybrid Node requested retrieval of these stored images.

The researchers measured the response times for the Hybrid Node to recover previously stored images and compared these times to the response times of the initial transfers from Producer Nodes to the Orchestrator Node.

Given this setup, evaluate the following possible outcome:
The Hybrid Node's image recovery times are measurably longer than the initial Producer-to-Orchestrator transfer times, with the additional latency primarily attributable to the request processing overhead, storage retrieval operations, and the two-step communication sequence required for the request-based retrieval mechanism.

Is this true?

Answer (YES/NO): NO